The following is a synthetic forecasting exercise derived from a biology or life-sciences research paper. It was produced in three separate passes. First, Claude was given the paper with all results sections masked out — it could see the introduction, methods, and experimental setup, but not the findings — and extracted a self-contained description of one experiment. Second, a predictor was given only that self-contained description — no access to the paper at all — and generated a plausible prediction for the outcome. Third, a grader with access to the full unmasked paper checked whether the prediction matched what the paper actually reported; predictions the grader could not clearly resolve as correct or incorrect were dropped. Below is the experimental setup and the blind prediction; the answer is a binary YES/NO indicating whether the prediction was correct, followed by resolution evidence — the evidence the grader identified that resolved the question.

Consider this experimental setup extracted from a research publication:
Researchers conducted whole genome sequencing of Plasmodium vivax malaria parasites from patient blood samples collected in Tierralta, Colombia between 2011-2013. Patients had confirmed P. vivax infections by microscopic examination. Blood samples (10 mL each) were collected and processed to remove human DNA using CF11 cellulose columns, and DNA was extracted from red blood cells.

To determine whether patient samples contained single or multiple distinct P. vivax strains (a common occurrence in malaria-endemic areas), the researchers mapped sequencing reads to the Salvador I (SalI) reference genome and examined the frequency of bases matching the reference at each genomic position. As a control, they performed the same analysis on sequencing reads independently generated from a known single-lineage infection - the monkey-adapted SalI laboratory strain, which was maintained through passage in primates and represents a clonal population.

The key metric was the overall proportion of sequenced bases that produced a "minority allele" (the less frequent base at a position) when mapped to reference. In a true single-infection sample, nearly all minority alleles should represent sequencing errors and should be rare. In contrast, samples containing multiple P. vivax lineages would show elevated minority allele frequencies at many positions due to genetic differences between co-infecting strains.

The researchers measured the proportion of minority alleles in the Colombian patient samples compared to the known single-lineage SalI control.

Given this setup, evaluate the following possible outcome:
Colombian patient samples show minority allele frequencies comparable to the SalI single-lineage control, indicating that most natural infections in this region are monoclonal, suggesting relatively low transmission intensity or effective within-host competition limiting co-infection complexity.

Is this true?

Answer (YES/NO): YES